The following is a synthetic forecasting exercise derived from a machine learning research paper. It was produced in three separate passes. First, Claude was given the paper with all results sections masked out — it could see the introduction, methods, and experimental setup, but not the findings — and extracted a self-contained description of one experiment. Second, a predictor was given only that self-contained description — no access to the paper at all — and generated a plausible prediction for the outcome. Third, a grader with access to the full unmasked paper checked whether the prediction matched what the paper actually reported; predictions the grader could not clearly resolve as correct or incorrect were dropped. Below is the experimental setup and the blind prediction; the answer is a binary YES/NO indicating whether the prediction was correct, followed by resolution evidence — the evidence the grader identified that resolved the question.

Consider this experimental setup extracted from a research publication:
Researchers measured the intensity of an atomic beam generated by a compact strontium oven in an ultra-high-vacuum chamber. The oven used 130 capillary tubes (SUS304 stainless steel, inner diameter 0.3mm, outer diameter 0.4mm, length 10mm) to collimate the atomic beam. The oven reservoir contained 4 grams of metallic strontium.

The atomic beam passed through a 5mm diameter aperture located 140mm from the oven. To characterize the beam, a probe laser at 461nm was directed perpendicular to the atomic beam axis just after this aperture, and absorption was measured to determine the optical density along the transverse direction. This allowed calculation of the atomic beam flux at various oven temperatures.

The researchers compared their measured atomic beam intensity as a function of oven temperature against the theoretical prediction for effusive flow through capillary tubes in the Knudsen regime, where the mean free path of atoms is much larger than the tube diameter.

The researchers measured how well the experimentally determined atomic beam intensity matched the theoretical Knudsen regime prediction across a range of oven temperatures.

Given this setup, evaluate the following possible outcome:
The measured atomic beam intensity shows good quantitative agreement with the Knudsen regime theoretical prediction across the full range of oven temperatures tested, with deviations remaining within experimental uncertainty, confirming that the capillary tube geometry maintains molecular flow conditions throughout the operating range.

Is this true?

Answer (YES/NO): YES